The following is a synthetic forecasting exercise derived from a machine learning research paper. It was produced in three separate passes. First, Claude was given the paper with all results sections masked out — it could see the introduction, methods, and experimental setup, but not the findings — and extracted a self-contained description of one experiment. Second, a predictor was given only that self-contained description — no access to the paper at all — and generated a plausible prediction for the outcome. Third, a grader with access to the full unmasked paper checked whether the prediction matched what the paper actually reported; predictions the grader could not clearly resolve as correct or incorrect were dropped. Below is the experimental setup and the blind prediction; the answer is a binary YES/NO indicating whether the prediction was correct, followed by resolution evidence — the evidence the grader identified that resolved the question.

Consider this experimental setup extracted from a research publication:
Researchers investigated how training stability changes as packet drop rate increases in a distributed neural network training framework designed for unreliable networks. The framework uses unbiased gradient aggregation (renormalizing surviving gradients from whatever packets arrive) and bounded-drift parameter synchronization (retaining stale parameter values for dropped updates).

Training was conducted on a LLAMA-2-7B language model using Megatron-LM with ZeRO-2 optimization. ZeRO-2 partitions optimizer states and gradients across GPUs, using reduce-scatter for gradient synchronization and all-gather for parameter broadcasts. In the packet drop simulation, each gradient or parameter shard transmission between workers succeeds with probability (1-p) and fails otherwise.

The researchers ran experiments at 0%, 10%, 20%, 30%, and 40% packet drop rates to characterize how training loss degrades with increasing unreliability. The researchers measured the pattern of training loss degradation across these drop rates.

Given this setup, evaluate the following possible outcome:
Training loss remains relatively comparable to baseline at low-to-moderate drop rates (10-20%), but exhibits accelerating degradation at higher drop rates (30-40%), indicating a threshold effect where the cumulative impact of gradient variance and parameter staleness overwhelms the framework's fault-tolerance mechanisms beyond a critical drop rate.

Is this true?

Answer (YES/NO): NO